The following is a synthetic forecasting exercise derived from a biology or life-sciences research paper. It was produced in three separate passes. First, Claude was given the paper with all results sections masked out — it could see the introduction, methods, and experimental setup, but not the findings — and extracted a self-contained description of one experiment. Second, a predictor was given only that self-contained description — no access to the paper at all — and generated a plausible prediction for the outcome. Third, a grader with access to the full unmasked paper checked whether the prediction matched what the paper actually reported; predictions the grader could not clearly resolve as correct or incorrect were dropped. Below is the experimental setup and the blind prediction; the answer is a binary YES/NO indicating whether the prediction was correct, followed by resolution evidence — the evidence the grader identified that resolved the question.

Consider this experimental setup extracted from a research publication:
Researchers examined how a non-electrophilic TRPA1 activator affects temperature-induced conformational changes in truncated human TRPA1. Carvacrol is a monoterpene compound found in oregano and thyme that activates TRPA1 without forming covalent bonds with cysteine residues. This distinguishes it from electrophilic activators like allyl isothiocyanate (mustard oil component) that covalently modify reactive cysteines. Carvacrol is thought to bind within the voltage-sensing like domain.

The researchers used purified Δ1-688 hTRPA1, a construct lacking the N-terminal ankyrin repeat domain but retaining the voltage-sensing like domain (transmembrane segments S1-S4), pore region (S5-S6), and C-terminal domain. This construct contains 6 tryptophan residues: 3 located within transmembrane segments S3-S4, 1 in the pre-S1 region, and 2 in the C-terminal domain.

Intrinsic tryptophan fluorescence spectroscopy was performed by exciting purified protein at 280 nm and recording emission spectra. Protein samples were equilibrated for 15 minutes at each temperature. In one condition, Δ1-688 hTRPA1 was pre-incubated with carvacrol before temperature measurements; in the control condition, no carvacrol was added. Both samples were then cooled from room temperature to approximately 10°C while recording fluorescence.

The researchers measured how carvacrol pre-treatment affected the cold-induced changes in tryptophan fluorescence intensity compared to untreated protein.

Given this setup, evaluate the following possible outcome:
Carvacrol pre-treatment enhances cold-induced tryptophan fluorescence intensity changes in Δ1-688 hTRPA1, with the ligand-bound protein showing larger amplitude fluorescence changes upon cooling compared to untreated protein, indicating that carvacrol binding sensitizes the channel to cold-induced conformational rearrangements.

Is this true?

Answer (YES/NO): YES